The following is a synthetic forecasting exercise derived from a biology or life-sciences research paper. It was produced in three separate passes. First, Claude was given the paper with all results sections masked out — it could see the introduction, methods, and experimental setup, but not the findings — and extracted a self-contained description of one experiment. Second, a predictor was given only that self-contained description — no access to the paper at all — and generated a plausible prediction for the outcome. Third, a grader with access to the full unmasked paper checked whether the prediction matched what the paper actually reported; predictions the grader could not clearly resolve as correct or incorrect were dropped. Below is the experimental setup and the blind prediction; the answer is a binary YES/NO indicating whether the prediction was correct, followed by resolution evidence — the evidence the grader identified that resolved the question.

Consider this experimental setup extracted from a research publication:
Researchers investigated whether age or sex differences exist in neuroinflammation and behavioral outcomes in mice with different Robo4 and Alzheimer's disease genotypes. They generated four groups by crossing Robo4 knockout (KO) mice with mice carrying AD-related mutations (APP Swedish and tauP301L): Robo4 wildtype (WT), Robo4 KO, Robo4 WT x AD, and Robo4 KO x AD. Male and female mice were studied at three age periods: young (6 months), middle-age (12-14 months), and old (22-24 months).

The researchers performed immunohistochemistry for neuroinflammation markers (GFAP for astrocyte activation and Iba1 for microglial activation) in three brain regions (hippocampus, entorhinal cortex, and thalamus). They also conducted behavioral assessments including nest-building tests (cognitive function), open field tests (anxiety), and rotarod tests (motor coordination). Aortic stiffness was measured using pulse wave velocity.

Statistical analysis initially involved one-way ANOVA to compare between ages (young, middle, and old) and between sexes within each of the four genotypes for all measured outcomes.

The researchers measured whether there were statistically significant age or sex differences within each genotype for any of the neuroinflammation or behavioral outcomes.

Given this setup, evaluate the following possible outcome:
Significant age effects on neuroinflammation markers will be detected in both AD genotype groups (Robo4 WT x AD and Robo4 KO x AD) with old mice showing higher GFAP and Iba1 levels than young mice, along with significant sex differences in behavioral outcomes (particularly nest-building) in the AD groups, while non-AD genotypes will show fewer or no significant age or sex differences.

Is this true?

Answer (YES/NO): NO